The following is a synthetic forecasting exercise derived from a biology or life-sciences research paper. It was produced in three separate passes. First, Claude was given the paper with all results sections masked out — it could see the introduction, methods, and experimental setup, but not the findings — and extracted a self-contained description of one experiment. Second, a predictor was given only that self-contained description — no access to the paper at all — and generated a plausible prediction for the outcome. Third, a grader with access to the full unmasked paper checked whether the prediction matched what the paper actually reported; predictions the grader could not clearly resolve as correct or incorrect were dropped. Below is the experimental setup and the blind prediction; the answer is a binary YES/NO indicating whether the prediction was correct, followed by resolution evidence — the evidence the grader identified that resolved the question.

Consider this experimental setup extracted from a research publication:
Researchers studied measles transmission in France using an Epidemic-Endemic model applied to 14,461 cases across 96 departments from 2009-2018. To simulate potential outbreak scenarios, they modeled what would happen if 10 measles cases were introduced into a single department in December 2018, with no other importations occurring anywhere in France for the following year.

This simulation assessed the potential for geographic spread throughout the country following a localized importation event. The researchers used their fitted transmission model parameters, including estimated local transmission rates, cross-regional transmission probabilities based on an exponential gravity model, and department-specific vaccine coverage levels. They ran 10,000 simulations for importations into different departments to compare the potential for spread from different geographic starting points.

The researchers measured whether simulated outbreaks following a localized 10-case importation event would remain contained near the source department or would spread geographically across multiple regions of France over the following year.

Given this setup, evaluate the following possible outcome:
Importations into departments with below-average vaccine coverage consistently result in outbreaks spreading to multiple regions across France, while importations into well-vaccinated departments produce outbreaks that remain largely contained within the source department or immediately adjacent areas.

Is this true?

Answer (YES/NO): NO